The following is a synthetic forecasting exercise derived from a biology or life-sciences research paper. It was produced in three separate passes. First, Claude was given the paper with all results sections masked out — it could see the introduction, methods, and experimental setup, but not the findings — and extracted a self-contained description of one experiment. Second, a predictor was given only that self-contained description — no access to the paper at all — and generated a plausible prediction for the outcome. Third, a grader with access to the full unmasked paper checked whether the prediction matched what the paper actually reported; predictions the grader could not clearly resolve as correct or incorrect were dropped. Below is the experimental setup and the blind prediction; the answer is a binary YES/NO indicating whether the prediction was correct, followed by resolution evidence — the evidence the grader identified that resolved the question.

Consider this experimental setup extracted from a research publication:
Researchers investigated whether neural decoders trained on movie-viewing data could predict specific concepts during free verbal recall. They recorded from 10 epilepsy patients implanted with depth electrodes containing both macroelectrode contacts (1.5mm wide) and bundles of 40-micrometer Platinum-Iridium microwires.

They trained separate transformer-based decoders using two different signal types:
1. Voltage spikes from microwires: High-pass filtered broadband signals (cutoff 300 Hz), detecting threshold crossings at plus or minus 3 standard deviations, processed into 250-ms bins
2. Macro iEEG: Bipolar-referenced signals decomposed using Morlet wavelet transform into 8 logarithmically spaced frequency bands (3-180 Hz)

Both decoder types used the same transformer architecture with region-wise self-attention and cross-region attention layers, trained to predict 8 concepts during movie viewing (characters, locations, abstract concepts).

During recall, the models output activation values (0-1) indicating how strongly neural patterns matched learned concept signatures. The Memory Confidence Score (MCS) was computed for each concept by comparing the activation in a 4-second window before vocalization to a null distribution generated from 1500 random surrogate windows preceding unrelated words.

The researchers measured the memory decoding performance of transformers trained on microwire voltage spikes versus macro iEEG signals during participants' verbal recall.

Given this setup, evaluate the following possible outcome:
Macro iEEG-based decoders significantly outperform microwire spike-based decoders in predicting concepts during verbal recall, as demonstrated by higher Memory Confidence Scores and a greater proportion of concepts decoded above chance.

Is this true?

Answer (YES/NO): NO